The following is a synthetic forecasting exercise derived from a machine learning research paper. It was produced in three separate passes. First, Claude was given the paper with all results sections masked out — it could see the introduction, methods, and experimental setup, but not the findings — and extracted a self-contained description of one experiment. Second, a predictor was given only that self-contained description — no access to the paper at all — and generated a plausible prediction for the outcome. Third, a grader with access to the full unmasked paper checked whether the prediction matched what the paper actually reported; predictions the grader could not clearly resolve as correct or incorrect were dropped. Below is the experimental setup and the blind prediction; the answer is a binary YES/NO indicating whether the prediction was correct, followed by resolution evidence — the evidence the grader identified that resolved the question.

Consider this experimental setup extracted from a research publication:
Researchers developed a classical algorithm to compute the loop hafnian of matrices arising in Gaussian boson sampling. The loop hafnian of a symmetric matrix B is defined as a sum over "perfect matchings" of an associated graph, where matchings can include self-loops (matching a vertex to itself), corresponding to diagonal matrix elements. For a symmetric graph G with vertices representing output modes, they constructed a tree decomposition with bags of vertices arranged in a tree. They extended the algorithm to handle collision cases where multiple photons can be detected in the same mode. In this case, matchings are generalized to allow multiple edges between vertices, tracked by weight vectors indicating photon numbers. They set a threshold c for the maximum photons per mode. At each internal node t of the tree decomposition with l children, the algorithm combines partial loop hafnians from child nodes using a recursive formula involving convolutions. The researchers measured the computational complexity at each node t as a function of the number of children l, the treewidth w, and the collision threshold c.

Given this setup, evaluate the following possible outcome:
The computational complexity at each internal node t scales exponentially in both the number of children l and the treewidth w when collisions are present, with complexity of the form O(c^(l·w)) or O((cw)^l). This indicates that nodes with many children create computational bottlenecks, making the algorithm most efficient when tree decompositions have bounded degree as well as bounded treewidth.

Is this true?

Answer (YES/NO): NO